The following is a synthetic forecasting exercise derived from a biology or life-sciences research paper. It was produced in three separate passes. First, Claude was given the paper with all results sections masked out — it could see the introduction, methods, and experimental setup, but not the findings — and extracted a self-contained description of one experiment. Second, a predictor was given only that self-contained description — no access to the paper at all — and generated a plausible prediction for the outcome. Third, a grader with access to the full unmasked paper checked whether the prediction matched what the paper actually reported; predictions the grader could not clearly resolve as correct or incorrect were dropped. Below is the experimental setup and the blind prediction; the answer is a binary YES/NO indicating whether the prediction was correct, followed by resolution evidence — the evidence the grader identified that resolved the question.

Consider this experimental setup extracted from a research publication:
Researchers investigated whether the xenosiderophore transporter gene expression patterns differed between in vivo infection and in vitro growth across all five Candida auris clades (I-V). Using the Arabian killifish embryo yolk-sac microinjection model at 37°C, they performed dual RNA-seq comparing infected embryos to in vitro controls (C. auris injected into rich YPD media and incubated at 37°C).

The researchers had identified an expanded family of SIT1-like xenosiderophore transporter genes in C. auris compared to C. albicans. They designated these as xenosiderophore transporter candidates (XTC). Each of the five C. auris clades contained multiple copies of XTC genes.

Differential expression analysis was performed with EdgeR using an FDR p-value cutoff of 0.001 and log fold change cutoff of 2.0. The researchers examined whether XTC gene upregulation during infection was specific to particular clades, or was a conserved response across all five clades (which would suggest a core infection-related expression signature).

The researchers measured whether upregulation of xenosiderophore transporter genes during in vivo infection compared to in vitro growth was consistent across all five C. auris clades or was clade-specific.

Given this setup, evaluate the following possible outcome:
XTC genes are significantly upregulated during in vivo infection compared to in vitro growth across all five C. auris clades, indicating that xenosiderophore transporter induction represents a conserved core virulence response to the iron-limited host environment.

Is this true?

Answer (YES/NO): YES